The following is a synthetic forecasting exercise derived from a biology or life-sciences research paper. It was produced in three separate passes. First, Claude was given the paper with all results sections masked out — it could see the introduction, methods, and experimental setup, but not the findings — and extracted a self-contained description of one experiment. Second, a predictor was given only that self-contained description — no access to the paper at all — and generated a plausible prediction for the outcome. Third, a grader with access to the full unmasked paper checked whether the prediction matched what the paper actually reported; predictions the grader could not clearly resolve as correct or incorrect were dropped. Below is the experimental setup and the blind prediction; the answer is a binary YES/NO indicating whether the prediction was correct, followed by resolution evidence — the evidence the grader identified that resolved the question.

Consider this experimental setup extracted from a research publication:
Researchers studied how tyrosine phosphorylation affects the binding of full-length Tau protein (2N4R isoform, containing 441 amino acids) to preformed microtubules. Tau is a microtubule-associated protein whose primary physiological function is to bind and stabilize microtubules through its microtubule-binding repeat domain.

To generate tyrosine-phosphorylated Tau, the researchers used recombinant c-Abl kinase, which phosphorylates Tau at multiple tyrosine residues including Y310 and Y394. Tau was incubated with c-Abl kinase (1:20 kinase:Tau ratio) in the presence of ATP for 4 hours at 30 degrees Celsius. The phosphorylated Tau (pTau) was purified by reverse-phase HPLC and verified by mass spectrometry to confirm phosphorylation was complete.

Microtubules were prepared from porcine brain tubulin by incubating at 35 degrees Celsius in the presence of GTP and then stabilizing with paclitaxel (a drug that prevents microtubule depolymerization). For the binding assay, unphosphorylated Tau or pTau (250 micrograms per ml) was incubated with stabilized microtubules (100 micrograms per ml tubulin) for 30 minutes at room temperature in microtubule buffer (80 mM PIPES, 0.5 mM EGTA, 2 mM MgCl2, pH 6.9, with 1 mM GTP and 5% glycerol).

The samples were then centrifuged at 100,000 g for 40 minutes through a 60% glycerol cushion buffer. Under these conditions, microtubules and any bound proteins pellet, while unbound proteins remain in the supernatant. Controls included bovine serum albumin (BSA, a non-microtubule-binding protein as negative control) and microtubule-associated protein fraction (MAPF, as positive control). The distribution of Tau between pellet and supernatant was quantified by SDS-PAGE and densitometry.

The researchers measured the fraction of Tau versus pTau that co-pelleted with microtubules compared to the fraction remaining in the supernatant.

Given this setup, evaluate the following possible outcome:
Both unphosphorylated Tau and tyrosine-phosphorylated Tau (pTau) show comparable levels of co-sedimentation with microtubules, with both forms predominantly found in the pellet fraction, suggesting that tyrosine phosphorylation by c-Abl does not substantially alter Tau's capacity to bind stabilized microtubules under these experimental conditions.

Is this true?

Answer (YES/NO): NO